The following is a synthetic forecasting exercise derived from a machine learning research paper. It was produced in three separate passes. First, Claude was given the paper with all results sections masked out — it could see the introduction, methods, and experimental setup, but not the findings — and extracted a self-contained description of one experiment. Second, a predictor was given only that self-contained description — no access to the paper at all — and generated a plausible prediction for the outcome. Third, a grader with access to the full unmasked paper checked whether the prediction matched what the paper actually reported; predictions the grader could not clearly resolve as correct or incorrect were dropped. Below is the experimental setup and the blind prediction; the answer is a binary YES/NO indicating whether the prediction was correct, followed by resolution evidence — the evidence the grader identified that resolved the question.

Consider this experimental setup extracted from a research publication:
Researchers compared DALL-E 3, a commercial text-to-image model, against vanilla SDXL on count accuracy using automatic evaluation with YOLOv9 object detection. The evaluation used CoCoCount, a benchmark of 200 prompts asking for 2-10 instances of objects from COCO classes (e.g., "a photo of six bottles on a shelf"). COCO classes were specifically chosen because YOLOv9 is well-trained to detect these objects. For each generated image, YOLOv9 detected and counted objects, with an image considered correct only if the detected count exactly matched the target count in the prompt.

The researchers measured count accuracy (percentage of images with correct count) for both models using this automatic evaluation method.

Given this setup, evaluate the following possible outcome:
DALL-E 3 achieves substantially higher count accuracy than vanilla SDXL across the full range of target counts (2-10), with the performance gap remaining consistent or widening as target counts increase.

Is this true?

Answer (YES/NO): NO